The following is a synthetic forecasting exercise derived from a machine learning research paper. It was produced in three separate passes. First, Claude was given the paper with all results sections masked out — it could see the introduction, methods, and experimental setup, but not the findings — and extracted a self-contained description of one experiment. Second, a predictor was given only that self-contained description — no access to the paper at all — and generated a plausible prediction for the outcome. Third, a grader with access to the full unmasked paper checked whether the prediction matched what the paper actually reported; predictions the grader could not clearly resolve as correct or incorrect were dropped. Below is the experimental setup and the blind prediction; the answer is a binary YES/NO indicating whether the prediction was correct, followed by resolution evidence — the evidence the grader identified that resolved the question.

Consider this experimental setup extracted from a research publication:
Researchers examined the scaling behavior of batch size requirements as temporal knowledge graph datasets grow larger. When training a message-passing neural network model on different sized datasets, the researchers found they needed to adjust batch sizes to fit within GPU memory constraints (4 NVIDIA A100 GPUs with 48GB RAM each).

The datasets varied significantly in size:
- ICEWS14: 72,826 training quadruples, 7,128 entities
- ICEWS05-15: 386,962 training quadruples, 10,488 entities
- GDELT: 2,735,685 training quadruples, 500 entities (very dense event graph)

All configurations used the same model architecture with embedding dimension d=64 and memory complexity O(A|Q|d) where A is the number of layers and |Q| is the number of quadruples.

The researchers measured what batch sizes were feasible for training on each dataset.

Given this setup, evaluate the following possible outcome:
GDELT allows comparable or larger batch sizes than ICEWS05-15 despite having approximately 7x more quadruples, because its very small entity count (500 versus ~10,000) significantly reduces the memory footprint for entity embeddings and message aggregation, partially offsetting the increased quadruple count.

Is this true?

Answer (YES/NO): NO